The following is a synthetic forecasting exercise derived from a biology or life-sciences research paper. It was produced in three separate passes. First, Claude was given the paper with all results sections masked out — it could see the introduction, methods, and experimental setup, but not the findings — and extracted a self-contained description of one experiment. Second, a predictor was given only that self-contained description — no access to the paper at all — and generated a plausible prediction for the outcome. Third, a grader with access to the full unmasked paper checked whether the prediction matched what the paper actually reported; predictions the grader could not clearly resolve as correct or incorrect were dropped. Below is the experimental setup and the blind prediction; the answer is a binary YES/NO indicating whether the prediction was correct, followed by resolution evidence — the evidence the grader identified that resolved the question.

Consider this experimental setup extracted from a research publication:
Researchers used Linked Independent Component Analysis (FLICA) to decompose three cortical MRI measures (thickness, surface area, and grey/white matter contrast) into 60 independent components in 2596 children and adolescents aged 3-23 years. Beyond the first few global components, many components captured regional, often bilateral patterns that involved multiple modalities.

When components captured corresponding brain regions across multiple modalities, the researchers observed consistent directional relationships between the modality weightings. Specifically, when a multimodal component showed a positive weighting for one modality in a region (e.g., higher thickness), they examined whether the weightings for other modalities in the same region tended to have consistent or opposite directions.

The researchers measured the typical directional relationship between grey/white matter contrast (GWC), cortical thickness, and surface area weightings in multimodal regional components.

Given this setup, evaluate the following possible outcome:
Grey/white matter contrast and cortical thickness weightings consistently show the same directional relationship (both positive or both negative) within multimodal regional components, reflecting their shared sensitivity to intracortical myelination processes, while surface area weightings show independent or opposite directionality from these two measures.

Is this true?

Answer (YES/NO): YES